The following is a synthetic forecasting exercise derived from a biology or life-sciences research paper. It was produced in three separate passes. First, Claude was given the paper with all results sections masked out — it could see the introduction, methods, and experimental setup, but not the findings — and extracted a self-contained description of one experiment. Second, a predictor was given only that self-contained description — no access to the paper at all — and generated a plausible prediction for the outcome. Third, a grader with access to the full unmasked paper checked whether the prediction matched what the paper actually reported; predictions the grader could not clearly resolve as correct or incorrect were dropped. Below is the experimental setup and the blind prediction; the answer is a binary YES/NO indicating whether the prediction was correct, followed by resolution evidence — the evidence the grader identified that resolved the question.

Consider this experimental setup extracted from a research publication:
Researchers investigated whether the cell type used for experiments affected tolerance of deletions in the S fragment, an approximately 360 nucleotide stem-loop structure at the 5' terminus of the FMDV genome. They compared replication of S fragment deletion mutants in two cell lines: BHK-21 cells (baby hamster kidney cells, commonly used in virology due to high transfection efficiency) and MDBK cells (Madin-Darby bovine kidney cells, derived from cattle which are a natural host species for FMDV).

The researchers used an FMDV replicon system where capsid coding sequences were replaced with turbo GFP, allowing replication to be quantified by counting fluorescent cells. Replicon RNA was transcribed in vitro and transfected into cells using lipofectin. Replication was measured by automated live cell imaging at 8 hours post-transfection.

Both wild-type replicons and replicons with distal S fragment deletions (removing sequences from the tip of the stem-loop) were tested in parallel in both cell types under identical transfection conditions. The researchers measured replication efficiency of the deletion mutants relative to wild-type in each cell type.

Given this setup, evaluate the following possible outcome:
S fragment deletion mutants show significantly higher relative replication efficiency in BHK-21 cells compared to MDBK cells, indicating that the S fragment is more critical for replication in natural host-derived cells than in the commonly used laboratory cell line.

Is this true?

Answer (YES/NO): YES